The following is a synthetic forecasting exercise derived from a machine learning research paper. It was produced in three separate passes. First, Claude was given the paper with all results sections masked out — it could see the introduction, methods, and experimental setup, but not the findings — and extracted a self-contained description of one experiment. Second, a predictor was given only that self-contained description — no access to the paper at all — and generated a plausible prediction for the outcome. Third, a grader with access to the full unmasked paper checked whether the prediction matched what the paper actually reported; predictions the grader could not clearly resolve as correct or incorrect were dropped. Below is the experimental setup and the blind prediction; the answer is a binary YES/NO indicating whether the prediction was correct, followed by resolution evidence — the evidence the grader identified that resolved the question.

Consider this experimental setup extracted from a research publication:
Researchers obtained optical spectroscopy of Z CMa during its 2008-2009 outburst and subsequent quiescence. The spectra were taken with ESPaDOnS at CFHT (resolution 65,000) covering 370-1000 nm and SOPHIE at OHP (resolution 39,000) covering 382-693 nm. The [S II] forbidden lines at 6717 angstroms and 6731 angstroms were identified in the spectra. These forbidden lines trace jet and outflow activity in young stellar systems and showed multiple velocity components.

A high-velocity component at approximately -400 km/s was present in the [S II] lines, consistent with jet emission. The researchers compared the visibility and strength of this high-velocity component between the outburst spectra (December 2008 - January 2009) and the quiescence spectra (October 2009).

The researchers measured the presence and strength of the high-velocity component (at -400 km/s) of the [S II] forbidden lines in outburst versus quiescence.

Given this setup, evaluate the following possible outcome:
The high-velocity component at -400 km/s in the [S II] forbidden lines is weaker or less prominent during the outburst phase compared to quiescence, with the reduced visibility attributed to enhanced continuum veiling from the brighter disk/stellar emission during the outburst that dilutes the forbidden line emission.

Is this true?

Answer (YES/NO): YES